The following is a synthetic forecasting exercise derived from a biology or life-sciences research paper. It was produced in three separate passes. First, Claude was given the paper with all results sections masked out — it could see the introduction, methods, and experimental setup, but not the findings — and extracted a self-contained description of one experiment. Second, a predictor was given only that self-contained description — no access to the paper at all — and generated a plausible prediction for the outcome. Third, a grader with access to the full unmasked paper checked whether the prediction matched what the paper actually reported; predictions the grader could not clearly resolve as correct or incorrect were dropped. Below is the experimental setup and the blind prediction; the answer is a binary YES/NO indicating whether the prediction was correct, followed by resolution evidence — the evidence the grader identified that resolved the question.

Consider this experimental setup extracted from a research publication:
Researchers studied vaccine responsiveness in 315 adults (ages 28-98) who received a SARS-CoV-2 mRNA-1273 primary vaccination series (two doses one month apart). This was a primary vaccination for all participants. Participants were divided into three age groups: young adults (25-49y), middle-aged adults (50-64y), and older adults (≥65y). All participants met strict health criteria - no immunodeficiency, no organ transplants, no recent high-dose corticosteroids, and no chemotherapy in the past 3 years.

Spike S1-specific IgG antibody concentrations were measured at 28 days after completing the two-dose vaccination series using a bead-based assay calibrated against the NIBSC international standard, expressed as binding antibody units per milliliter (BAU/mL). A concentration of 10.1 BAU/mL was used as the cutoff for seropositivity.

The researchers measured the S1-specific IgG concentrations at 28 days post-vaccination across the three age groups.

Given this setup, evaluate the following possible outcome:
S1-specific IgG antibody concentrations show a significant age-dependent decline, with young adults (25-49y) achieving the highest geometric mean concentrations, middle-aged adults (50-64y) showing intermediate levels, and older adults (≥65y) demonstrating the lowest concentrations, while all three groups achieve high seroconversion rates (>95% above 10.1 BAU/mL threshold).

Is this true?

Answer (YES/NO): NO